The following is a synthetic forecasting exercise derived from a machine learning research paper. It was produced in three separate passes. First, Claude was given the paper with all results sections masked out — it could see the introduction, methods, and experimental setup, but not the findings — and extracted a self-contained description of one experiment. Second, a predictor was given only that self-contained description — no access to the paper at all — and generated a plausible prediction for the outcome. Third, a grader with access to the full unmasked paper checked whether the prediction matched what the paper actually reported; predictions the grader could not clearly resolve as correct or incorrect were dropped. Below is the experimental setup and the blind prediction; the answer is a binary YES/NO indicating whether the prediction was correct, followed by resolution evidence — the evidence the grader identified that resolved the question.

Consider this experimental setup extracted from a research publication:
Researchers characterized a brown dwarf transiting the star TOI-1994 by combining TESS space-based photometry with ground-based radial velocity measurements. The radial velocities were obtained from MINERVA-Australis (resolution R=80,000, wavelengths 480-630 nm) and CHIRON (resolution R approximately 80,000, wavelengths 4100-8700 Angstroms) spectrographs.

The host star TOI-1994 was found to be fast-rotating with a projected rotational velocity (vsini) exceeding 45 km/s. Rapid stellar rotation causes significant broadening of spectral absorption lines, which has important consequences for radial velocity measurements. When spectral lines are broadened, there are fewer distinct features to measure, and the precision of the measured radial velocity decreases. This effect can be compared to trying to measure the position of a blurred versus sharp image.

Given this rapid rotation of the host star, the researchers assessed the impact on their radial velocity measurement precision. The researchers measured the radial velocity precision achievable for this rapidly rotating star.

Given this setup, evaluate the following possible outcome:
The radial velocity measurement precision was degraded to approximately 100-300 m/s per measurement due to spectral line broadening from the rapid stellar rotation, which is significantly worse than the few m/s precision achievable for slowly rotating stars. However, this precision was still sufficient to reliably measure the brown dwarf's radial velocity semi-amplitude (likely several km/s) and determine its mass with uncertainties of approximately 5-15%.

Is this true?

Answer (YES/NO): NO